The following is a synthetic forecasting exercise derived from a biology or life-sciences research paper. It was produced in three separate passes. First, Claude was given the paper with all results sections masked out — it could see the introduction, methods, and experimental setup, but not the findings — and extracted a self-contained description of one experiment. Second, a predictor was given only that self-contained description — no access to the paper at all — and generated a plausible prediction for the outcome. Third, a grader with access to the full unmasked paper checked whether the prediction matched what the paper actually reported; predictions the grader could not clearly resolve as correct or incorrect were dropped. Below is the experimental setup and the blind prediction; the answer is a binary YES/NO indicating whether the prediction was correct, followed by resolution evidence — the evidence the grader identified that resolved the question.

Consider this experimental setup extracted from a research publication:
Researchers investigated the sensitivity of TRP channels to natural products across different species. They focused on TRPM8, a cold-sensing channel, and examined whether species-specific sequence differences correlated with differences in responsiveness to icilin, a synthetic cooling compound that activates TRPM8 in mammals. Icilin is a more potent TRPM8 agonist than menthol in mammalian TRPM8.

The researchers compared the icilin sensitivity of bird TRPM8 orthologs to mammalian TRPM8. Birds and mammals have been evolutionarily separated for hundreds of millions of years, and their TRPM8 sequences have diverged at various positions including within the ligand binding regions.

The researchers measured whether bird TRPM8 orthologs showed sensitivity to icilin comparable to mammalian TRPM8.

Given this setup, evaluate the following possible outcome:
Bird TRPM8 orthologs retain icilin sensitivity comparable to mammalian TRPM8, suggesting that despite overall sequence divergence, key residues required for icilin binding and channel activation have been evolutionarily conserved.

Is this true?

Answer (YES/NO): NO